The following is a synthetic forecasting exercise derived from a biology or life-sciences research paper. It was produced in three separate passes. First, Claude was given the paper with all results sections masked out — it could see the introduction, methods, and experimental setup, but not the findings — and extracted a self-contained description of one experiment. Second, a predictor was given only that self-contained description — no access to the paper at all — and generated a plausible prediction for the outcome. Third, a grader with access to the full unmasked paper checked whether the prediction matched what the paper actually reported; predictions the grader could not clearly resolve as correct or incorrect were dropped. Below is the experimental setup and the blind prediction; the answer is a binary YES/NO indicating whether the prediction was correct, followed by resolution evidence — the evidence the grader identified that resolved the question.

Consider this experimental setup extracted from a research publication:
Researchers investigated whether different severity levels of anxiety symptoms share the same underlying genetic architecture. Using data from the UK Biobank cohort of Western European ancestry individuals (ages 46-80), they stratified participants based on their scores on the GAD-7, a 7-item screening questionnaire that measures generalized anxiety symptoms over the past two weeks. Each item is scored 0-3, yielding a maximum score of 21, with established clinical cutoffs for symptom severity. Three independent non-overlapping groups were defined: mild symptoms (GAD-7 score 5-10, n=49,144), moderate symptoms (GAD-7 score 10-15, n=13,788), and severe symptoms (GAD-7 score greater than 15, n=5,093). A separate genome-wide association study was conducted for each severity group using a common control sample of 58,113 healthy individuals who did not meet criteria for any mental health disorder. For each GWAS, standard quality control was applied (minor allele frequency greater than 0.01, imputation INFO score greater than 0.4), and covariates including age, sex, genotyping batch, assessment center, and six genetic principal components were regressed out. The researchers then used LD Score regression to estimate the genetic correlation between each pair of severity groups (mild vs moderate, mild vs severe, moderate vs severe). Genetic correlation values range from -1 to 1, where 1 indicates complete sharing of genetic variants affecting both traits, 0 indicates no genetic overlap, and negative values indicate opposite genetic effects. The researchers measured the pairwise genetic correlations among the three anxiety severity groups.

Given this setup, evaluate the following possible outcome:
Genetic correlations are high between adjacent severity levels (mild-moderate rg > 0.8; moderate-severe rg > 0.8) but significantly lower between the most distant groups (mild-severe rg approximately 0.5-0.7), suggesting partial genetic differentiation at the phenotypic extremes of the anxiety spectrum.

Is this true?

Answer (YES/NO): NO